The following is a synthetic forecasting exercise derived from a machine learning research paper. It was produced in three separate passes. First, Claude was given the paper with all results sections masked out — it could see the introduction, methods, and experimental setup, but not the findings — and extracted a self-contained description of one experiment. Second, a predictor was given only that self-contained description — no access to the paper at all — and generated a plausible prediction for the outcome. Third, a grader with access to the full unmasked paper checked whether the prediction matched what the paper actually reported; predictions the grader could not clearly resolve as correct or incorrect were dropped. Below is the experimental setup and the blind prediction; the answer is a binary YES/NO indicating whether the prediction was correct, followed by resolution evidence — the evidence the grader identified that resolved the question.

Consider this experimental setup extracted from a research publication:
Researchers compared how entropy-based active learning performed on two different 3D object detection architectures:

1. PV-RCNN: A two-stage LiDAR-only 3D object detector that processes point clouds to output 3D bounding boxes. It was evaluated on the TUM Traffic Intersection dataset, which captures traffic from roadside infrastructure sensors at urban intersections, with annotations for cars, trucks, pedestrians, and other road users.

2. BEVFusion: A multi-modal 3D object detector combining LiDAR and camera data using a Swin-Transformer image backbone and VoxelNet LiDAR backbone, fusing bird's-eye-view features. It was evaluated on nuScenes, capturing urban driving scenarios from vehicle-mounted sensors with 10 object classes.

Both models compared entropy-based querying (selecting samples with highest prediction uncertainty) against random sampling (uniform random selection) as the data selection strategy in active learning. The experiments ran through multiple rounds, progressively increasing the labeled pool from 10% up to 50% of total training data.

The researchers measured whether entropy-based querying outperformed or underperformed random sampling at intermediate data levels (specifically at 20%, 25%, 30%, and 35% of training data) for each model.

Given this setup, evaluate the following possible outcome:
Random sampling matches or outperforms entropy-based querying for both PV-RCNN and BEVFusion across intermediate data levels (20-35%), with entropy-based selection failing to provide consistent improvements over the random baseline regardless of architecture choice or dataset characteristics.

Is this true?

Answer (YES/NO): NO